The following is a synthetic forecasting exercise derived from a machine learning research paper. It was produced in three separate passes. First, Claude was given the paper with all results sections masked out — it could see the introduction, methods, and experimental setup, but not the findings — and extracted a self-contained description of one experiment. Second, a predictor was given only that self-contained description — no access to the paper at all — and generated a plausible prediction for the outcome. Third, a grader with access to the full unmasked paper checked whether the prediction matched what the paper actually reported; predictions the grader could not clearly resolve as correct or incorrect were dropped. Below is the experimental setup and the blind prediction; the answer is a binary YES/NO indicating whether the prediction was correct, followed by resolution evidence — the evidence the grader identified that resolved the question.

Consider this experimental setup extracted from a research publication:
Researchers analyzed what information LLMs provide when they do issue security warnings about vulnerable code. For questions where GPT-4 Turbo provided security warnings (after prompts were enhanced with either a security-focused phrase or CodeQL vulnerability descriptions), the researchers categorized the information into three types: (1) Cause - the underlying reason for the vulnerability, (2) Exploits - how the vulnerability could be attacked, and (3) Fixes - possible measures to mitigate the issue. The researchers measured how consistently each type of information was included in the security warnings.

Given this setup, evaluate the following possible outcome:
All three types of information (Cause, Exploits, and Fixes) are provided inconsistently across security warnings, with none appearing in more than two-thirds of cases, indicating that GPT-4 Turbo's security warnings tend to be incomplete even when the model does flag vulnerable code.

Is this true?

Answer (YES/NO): NO